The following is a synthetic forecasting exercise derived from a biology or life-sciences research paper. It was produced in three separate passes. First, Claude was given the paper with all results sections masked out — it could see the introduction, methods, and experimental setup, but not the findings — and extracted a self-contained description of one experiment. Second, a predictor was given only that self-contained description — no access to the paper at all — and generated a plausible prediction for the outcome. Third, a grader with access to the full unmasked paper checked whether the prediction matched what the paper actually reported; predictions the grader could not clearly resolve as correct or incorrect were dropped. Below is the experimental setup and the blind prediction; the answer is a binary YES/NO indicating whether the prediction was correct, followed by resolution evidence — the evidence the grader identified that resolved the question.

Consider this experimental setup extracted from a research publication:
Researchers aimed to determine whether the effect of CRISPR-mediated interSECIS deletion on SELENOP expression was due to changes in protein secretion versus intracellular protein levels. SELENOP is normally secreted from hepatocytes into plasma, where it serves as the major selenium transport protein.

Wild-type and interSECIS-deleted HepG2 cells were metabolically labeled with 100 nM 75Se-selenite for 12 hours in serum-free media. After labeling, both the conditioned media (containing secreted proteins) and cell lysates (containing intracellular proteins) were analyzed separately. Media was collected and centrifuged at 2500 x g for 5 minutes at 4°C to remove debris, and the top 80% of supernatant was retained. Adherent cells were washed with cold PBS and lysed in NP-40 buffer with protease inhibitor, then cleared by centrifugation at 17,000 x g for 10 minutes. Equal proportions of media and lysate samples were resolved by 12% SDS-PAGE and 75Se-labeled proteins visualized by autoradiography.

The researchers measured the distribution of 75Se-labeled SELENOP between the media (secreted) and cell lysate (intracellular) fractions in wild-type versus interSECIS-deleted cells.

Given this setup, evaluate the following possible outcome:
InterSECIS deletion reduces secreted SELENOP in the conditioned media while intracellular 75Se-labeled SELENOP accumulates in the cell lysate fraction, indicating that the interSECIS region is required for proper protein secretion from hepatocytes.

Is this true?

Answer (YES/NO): NO